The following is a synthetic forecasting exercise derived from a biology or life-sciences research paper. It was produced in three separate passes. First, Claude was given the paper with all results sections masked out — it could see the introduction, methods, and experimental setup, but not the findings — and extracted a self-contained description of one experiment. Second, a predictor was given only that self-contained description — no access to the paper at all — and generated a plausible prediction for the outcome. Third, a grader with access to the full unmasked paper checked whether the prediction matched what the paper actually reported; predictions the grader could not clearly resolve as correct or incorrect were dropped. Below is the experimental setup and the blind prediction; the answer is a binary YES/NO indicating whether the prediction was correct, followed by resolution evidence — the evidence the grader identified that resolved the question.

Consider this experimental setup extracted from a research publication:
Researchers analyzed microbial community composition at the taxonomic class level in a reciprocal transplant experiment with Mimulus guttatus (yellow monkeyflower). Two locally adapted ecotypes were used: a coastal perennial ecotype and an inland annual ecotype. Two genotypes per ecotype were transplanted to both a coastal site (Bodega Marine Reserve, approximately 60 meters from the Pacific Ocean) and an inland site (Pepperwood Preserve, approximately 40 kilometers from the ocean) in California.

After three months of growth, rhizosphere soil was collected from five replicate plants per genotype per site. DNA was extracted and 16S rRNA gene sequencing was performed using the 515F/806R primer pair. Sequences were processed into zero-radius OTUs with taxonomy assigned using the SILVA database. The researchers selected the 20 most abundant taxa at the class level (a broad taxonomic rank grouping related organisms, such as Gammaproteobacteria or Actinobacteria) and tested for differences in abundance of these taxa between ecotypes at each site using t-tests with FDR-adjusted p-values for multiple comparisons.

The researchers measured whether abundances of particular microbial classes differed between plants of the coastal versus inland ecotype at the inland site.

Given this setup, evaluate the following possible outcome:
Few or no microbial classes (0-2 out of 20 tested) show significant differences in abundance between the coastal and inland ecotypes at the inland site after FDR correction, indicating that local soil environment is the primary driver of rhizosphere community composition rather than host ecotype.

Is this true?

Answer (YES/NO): NO